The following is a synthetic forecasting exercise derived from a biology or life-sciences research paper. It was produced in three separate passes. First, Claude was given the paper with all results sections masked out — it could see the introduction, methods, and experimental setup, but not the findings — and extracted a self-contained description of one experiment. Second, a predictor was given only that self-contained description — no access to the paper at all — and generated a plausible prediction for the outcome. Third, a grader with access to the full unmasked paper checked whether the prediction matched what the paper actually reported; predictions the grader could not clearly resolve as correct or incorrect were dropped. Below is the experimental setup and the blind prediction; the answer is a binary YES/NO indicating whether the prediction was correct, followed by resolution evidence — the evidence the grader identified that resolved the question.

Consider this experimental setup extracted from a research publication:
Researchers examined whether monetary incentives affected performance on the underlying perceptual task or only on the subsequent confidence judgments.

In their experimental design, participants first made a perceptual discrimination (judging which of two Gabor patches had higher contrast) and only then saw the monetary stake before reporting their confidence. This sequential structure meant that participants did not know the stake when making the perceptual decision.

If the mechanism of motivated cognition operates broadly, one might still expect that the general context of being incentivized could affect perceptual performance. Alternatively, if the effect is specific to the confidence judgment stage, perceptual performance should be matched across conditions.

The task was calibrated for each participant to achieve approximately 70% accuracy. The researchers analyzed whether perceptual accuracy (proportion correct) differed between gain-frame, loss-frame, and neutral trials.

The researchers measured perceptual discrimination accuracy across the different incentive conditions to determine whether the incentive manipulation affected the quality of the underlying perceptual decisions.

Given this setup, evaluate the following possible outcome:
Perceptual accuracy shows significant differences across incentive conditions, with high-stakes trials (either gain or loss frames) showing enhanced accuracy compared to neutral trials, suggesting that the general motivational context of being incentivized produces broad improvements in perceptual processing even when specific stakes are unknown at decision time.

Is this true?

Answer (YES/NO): NO